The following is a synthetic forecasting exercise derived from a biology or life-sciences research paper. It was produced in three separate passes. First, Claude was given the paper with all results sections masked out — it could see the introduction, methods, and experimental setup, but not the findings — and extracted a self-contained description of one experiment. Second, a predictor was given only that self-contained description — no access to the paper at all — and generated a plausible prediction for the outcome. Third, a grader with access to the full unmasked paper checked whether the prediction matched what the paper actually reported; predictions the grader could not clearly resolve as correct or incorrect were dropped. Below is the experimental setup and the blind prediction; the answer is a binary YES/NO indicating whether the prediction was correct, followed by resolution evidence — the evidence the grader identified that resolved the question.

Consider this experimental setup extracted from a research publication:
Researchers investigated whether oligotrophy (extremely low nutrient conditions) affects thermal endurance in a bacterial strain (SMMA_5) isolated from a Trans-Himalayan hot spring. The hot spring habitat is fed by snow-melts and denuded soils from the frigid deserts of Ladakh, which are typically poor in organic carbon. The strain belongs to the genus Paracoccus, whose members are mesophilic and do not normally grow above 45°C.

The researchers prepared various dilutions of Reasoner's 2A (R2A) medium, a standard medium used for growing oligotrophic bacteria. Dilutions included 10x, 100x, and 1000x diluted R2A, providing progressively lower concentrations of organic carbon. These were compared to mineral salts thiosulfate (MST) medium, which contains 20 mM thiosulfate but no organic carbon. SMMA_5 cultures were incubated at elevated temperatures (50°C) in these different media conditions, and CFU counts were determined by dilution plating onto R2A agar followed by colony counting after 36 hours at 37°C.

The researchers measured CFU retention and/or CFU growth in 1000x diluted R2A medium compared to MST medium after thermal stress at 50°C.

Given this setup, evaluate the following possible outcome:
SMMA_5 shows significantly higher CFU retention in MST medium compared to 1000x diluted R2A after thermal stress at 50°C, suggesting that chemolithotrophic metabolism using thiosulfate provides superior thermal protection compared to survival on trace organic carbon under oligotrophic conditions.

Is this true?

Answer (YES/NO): NO